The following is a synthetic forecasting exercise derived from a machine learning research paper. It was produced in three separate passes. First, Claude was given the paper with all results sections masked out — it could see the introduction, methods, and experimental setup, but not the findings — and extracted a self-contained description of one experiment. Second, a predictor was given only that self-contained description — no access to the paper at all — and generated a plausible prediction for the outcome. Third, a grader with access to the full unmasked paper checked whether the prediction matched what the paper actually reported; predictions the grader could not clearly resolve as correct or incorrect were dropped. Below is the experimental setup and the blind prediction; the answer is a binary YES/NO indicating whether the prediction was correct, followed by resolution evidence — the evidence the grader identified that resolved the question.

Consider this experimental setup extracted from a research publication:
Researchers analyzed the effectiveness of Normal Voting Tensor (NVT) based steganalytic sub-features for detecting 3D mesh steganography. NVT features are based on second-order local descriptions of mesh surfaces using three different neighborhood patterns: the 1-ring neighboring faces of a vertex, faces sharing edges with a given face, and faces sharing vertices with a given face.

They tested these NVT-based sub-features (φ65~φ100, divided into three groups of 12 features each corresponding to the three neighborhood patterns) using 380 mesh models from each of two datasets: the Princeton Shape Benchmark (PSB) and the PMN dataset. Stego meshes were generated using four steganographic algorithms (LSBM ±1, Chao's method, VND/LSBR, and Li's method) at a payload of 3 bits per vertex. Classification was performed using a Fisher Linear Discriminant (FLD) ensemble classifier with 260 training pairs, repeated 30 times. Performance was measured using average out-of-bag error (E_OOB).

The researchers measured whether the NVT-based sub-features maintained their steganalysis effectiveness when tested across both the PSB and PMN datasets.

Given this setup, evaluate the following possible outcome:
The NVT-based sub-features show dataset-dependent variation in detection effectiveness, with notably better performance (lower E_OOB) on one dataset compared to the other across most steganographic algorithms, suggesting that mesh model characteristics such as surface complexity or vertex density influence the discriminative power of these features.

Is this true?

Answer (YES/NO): NO